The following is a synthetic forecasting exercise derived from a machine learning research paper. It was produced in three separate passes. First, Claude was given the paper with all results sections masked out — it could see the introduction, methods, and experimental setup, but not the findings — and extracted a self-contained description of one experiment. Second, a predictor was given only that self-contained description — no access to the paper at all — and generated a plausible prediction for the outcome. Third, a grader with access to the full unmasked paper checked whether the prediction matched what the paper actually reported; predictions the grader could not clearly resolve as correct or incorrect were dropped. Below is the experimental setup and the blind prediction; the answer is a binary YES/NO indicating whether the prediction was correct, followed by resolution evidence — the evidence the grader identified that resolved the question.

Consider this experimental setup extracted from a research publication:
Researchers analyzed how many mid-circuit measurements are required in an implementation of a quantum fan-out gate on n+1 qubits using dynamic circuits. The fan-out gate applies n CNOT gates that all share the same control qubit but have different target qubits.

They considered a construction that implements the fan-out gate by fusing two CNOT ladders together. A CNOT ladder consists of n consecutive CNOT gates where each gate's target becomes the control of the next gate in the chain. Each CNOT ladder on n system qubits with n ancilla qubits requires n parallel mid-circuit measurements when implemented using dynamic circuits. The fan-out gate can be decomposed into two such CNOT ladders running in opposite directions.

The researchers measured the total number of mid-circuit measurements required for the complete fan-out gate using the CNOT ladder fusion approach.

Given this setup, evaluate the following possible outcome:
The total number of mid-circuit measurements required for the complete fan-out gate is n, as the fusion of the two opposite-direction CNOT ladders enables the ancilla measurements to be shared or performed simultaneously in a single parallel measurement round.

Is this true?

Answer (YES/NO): NO